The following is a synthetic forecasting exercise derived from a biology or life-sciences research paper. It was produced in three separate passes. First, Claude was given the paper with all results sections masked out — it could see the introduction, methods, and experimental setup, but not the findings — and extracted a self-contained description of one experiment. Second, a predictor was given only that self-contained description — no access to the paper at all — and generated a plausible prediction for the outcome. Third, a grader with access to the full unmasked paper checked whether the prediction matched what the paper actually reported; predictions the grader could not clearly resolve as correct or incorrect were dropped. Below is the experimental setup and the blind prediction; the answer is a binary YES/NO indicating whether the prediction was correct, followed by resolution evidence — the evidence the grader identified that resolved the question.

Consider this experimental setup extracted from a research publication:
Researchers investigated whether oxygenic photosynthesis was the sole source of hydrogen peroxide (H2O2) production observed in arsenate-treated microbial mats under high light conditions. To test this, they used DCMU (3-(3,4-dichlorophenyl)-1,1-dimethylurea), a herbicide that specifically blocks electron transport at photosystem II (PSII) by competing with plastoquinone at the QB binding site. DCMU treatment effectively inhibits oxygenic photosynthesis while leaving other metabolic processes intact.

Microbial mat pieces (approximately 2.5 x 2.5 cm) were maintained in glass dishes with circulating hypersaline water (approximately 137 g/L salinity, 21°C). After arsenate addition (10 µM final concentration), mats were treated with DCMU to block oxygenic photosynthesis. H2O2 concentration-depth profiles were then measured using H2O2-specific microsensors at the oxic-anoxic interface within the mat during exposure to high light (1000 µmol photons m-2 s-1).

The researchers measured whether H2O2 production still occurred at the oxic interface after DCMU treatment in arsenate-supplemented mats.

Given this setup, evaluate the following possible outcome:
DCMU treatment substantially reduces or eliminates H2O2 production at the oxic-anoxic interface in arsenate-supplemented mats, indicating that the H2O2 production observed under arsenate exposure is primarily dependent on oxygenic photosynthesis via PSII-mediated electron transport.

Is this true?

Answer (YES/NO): NO